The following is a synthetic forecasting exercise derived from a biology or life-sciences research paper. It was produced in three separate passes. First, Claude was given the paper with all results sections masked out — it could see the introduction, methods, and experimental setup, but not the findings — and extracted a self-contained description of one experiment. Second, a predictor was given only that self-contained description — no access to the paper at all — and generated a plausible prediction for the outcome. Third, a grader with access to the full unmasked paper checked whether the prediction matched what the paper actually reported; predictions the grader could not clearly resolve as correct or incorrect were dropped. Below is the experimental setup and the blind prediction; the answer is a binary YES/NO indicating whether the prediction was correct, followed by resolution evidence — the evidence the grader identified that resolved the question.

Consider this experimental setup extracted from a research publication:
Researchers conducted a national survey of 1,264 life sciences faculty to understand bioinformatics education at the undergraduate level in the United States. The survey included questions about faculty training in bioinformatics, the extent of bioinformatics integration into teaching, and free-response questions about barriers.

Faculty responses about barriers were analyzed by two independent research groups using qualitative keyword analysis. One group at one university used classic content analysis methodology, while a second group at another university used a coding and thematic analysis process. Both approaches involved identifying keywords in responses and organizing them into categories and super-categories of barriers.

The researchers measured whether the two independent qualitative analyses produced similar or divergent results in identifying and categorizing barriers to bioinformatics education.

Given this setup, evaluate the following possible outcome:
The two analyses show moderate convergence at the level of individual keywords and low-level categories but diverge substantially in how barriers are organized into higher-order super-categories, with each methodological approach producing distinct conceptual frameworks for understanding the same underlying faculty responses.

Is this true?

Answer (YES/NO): NO